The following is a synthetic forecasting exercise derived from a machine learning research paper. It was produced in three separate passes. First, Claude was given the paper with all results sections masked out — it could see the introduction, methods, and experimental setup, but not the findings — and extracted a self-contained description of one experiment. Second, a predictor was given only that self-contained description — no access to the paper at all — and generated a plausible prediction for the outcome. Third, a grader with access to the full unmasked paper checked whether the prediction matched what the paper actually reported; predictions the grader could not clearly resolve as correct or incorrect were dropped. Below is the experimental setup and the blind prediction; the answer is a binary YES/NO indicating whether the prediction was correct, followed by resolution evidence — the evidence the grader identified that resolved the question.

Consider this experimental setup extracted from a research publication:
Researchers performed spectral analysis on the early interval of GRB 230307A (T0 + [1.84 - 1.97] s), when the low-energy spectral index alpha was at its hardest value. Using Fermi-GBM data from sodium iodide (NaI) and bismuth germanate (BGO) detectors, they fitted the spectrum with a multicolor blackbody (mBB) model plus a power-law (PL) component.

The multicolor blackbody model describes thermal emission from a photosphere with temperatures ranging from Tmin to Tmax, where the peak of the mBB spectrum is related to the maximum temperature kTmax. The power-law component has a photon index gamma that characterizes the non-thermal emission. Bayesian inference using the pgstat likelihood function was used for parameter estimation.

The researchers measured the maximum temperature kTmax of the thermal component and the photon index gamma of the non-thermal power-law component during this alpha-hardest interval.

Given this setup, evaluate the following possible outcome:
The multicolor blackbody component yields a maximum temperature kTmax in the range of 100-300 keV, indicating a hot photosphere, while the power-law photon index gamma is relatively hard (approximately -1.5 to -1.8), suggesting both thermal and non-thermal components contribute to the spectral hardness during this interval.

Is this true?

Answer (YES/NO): NO